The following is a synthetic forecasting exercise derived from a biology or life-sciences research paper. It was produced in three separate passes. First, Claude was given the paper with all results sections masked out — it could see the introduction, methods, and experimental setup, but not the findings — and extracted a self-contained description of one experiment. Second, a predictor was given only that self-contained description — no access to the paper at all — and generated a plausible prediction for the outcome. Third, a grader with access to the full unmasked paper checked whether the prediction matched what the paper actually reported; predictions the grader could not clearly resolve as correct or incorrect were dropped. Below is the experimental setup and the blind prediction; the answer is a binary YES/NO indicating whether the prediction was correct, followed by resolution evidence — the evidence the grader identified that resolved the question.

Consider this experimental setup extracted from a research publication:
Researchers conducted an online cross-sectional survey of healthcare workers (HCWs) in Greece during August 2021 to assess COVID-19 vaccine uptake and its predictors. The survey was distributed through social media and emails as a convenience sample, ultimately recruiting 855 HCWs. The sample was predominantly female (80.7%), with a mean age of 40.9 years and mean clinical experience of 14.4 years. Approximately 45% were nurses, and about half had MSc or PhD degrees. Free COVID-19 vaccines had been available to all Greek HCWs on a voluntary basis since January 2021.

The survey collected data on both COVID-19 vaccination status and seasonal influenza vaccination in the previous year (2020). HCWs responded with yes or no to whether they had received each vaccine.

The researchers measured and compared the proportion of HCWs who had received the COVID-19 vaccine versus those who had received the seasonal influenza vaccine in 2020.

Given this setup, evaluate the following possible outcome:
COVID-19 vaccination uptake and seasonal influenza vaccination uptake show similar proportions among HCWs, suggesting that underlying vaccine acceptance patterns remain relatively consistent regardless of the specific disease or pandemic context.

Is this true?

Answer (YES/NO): NO